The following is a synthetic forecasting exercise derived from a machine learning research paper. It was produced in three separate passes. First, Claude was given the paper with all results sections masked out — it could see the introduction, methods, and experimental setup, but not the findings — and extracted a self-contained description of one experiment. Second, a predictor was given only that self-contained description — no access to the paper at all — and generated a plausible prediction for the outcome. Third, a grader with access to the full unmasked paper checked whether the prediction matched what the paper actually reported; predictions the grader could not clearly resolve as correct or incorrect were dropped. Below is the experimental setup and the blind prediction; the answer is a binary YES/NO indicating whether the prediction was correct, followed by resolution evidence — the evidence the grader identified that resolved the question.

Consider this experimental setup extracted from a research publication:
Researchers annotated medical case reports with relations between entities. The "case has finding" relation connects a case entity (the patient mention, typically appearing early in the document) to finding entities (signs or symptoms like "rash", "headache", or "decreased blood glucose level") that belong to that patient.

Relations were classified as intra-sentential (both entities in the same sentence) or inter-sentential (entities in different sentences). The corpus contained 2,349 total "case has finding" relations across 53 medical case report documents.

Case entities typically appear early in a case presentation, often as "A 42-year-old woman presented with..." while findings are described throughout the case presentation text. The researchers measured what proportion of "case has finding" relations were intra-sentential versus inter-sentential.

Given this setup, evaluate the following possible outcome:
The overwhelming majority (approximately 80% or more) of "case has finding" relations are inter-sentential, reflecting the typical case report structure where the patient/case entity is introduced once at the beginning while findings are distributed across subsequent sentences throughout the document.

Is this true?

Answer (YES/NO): YES